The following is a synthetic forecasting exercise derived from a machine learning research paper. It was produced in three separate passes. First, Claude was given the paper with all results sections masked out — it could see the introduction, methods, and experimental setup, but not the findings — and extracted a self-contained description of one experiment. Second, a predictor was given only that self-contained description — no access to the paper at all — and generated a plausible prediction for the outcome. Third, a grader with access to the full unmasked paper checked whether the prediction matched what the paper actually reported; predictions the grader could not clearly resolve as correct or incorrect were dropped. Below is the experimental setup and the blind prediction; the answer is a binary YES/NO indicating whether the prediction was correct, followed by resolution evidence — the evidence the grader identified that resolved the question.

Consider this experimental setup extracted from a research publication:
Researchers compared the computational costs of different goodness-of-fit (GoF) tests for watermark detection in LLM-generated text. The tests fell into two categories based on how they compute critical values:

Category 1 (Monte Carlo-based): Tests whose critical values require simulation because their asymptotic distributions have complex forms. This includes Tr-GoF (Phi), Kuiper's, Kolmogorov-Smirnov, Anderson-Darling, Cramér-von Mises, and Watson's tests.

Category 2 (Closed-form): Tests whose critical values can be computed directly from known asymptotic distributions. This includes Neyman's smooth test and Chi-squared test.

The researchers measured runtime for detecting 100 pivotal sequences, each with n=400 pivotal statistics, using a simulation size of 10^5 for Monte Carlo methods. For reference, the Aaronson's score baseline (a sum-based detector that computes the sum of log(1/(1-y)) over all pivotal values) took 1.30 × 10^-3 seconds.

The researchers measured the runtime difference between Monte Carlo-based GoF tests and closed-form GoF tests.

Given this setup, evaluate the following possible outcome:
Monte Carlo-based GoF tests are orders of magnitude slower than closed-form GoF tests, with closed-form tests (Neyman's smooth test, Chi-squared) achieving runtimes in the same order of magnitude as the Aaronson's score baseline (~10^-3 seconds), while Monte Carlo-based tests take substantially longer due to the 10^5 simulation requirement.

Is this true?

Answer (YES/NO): YES